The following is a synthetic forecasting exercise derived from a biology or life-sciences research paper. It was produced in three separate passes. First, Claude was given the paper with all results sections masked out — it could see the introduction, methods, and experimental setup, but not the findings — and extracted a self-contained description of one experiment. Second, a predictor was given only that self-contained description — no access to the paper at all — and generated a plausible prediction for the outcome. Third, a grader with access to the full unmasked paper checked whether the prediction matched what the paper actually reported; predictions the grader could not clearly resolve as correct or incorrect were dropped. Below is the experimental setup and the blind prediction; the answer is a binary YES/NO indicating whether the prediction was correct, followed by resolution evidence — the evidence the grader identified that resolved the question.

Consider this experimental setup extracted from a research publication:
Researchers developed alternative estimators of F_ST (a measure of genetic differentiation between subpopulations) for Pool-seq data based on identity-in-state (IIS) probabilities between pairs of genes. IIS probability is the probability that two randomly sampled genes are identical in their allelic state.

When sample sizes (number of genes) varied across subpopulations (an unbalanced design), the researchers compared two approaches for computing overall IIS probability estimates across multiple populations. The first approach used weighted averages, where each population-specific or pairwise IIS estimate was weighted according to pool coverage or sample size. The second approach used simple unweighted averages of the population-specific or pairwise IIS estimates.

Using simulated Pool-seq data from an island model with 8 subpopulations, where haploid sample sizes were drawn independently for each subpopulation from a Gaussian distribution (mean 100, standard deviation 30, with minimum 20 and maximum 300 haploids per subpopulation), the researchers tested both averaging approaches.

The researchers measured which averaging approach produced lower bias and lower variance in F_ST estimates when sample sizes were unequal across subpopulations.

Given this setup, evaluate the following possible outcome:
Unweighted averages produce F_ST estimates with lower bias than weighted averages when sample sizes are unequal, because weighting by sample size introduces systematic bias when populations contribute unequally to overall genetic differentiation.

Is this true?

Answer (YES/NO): YES